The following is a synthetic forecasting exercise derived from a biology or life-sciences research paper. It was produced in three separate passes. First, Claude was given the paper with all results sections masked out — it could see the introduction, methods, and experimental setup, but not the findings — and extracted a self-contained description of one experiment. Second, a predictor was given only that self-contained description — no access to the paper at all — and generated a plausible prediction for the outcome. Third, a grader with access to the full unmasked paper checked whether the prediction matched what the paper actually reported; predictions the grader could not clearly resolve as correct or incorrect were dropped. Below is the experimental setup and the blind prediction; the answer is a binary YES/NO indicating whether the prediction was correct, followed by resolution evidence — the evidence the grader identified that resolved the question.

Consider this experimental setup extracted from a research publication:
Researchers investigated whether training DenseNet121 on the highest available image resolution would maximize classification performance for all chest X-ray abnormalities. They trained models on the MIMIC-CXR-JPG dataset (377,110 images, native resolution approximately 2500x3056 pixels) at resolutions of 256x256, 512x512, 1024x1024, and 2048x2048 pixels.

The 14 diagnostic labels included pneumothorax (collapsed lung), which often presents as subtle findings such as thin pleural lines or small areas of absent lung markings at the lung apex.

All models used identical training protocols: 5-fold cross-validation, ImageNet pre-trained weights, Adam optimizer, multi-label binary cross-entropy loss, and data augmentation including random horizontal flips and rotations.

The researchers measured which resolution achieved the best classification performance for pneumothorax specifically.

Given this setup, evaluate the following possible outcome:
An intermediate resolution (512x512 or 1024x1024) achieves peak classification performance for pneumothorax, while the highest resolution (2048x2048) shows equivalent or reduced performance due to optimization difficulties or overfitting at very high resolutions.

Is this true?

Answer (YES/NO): NO